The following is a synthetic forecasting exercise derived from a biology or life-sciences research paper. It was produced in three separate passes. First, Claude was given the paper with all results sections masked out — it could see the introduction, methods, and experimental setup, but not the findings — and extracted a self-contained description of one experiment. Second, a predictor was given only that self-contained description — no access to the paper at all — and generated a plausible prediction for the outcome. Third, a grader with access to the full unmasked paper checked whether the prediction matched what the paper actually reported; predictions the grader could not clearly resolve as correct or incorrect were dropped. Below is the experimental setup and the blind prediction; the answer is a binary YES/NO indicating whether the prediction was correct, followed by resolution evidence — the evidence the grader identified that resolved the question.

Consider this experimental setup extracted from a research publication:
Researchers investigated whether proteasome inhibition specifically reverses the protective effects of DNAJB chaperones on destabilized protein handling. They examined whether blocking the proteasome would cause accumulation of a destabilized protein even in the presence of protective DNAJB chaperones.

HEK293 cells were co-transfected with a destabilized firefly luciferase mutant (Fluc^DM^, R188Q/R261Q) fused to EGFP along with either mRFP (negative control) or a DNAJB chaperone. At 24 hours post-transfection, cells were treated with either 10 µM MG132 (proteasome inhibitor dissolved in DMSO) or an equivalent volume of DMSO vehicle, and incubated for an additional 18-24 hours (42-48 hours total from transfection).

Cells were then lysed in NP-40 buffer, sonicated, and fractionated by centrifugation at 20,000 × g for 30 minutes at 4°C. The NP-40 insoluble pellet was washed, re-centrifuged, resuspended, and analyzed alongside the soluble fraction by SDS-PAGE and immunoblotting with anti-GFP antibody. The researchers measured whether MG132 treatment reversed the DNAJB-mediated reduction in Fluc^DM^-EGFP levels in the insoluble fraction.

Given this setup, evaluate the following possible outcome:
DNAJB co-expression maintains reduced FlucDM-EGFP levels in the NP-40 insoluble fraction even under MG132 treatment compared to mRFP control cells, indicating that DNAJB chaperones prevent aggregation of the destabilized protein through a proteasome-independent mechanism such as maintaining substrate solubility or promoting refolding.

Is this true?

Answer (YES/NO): YES